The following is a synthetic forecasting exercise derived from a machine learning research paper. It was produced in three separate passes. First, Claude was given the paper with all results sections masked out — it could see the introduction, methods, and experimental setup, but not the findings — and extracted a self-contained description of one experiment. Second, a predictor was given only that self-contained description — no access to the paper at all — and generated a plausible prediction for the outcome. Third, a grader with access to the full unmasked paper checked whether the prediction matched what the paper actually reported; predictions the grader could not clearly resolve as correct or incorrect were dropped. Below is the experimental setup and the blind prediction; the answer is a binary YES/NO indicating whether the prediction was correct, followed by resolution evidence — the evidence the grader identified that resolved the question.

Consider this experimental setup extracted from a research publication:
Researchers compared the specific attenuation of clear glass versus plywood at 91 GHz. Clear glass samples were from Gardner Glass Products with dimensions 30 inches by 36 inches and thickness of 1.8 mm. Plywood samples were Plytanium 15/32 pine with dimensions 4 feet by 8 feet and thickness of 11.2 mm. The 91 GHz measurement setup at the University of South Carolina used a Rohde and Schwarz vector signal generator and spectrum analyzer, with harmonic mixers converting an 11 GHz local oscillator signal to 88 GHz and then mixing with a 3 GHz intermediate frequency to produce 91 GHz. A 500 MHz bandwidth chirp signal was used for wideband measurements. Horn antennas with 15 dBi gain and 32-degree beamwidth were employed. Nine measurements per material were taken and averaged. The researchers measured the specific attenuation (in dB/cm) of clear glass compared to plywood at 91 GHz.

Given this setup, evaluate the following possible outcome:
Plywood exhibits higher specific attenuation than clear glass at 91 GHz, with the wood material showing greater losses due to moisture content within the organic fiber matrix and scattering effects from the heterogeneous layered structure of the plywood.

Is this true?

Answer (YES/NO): NO